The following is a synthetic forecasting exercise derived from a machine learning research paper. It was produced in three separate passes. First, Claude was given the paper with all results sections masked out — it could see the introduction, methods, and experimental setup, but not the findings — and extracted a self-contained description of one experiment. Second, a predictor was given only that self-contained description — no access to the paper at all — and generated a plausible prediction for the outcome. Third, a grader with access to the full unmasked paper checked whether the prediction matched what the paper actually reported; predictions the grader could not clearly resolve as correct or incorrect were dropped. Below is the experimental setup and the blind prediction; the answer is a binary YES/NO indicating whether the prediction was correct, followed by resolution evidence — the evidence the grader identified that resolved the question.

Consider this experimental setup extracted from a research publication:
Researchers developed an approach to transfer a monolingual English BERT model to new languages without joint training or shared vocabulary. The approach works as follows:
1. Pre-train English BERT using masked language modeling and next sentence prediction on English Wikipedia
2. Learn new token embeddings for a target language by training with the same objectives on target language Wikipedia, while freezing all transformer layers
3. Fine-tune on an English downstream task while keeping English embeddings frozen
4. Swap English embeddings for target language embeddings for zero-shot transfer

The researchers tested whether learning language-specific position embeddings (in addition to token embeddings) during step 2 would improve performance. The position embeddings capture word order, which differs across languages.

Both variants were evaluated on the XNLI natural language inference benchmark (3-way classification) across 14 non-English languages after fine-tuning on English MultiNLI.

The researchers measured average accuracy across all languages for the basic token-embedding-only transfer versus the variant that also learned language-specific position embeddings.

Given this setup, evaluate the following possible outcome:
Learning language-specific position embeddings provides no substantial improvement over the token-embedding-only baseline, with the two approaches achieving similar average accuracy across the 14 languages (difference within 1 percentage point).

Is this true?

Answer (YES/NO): NO